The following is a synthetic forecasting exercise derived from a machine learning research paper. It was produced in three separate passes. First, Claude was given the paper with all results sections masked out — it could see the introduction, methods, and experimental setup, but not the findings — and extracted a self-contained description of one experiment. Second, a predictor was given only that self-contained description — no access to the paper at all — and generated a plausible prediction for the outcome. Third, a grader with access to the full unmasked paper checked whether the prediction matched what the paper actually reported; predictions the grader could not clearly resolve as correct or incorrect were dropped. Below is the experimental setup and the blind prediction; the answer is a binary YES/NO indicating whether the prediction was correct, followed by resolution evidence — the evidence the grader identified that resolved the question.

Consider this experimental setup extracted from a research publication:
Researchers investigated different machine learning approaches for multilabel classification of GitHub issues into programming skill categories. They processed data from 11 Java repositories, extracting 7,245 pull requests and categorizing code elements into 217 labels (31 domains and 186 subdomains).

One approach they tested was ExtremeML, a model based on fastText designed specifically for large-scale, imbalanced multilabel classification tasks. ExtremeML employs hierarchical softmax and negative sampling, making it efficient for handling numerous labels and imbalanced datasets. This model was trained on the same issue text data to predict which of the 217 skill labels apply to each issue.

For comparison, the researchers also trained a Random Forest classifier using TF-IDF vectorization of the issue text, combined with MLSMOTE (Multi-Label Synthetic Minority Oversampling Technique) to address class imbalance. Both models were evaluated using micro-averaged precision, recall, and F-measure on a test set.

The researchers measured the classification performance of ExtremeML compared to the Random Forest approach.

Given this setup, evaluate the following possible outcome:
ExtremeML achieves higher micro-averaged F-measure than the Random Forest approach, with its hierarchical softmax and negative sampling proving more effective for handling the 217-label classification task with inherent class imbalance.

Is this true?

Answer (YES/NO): NO